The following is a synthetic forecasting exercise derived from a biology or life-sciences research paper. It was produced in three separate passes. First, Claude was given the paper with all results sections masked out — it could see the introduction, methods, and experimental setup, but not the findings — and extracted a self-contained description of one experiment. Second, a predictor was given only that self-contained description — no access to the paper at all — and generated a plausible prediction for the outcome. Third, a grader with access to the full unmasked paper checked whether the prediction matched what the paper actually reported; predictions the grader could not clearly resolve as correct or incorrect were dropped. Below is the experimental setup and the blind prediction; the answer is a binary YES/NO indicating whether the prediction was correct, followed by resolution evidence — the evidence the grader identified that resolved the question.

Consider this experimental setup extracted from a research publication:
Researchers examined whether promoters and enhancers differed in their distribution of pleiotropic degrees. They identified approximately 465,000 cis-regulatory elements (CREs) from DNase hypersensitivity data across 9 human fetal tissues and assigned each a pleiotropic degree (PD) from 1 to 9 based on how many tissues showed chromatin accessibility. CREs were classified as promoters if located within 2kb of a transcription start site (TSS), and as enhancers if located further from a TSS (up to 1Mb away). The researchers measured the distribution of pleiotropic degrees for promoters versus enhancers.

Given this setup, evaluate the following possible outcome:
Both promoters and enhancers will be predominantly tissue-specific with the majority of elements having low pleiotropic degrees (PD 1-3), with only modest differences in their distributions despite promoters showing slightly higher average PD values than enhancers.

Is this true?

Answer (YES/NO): NO